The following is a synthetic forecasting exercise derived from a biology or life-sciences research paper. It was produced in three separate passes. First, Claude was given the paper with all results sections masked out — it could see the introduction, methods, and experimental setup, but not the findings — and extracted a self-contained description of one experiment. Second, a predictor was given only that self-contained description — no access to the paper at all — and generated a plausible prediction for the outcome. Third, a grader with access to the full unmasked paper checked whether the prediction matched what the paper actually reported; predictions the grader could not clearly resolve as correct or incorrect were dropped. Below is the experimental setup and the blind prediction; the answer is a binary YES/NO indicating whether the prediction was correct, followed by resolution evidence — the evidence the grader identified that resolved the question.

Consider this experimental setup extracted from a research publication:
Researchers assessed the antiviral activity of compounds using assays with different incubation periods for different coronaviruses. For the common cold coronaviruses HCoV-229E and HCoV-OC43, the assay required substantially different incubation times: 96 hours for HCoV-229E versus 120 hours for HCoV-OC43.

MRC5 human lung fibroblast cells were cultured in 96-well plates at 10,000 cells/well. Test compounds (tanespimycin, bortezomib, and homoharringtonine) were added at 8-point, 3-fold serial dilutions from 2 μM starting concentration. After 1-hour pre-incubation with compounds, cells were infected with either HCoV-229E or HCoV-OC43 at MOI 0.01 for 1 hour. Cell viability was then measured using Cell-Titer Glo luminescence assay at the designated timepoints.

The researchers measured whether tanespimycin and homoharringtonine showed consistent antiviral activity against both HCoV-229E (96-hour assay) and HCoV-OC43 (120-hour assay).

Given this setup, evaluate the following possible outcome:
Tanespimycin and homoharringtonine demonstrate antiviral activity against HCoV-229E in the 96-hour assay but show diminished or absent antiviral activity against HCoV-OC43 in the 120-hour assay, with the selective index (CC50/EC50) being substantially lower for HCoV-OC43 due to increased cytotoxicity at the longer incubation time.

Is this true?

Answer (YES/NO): NO